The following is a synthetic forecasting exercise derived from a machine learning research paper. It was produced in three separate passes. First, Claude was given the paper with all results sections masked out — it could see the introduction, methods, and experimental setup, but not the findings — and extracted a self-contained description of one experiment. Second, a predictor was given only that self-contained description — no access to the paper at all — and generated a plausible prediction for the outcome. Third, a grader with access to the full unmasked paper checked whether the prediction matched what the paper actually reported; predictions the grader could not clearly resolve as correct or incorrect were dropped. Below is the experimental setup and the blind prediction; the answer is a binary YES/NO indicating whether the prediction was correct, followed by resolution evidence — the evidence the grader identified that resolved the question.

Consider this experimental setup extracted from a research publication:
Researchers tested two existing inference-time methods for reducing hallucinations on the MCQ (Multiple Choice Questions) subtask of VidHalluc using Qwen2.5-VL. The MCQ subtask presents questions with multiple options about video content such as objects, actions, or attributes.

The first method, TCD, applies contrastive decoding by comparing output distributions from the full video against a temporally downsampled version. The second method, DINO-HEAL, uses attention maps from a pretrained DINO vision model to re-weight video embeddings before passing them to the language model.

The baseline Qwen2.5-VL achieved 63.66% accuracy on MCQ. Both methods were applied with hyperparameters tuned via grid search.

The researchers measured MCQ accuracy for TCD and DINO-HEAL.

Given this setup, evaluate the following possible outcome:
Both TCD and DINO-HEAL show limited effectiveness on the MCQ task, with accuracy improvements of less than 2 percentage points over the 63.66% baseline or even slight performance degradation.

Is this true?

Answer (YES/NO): NO